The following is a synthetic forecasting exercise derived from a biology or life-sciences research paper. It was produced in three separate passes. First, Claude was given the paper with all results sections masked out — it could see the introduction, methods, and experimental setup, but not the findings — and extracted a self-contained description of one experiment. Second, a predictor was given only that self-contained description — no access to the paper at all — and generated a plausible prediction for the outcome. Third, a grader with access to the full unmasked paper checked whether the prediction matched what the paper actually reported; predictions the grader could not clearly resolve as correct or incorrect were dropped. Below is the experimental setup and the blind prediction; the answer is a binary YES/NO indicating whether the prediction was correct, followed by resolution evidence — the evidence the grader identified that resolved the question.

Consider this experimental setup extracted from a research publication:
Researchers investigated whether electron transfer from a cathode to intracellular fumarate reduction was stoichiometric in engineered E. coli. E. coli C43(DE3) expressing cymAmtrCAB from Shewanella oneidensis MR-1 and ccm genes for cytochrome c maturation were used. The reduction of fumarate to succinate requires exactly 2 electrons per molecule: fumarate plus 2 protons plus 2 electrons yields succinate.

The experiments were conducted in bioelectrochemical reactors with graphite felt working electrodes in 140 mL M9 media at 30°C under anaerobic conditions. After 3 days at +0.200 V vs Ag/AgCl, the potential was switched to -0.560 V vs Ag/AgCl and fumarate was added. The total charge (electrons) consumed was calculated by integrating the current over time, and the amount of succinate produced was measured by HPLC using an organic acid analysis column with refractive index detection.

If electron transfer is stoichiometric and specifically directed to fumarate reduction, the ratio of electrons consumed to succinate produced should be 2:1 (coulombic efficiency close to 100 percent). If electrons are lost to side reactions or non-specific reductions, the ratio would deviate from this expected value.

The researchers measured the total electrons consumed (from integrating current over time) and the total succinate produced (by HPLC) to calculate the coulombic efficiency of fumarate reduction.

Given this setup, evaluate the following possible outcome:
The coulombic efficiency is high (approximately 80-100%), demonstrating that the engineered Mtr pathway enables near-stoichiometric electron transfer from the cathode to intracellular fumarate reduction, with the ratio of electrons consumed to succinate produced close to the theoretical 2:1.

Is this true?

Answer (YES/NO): NO